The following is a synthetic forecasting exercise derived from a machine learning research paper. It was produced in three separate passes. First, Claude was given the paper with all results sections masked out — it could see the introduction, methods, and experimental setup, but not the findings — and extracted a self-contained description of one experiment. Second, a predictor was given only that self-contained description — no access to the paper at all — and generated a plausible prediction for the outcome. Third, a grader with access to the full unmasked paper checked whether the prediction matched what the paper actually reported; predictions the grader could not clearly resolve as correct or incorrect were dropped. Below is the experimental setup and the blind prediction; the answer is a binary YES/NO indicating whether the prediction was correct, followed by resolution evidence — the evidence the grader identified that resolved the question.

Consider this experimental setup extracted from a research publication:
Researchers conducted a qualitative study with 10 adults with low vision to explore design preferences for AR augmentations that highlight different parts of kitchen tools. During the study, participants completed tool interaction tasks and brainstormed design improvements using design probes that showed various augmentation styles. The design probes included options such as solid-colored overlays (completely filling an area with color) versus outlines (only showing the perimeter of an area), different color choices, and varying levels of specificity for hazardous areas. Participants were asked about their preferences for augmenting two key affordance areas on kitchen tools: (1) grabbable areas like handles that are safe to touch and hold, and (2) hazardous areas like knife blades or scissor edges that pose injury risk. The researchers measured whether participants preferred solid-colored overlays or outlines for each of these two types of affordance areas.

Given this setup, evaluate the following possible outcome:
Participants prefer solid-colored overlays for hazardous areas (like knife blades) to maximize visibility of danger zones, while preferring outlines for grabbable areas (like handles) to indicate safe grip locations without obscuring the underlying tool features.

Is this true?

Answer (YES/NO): NO